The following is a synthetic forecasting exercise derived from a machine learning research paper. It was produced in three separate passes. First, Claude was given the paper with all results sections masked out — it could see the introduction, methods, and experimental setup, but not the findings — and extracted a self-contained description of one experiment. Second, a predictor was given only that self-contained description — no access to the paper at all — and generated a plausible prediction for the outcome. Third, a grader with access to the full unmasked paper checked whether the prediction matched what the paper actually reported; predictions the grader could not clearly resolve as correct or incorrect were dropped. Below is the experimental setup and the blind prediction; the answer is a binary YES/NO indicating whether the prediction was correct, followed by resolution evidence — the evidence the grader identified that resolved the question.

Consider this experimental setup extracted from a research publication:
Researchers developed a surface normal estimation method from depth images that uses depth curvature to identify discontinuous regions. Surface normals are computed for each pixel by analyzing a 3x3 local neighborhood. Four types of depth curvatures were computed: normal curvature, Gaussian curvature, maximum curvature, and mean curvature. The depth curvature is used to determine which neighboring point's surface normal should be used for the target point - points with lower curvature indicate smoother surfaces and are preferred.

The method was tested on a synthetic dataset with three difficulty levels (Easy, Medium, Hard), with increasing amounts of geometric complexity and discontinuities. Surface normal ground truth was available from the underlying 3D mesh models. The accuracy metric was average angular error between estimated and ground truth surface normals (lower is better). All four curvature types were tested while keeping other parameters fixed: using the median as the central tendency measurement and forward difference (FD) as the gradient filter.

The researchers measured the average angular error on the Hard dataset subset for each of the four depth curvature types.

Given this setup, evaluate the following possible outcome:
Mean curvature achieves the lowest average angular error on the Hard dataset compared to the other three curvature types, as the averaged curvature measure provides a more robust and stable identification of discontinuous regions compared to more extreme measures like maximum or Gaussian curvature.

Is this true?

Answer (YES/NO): YES